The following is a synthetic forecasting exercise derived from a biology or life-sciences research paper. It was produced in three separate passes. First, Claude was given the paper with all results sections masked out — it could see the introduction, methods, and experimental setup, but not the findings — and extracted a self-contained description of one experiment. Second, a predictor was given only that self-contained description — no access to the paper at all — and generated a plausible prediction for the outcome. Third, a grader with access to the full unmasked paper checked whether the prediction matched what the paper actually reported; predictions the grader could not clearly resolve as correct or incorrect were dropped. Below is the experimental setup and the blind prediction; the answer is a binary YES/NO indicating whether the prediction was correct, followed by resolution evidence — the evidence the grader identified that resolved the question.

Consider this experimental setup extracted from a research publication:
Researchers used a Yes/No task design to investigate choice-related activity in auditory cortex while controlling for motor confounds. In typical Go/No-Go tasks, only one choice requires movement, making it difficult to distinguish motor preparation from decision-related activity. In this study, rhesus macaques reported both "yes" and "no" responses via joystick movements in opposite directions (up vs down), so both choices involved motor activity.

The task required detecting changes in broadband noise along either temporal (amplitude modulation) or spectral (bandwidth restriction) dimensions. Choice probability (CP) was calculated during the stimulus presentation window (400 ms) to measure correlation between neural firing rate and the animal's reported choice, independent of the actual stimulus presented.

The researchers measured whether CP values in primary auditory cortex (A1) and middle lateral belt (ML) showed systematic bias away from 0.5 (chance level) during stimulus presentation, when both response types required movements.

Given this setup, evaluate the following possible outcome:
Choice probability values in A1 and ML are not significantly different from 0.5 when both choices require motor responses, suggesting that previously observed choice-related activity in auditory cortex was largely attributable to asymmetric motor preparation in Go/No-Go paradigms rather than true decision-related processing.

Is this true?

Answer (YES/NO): NO